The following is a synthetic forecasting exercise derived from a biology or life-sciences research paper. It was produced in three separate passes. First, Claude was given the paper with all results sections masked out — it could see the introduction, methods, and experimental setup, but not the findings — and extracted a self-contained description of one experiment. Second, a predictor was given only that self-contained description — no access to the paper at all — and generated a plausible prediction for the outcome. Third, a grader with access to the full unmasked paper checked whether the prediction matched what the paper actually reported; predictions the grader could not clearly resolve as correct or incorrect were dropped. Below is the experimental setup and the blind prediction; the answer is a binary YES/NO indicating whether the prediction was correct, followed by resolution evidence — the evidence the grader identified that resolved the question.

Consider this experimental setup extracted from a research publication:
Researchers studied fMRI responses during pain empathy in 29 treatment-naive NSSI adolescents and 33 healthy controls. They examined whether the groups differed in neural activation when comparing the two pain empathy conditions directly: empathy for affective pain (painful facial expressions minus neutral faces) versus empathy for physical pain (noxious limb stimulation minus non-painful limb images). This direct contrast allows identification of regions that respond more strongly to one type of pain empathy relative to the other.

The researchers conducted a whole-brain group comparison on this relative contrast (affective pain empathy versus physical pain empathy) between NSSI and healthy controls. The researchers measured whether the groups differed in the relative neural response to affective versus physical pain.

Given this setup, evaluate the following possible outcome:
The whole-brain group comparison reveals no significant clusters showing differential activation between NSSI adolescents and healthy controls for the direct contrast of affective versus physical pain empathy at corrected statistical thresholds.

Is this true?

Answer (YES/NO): NO